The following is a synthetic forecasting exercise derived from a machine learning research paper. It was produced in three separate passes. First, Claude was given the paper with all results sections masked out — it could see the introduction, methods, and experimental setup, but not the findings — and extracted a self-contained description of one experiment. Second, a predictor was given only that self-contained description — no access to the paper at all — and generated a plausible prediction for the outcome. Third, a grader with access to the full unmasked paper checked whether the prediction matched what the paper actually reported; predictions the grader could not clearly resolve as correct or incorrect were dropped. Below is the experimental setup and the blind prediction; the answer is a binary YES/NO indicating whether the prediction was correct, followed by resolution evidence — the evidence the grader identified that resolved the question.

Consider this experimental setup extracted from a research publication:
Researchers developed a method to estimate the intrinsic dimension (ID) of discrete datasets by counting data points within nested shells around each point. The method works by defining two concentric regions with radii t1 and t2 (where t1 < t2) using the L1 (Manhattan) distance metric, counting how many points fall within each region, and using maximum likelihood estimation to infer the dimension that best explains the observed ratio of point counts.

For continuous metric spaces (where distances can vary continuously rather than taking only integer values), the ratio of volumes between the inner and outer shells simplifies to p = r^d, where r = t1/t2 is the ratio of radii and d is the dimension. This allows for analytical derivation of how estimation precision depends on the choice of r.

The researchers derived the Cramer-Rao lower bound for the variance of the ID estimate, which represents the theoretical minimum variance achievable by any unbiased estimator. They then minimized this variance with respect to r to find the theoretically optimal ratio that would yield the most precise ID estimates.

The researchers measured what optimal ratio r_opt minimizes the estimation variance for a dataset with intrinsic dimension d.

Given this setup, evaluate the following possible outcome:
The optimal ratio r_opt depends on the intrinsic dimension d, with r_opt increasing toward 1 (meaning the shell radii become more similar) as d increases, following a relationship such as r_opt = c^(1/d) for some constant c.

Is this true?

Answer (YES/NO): YES